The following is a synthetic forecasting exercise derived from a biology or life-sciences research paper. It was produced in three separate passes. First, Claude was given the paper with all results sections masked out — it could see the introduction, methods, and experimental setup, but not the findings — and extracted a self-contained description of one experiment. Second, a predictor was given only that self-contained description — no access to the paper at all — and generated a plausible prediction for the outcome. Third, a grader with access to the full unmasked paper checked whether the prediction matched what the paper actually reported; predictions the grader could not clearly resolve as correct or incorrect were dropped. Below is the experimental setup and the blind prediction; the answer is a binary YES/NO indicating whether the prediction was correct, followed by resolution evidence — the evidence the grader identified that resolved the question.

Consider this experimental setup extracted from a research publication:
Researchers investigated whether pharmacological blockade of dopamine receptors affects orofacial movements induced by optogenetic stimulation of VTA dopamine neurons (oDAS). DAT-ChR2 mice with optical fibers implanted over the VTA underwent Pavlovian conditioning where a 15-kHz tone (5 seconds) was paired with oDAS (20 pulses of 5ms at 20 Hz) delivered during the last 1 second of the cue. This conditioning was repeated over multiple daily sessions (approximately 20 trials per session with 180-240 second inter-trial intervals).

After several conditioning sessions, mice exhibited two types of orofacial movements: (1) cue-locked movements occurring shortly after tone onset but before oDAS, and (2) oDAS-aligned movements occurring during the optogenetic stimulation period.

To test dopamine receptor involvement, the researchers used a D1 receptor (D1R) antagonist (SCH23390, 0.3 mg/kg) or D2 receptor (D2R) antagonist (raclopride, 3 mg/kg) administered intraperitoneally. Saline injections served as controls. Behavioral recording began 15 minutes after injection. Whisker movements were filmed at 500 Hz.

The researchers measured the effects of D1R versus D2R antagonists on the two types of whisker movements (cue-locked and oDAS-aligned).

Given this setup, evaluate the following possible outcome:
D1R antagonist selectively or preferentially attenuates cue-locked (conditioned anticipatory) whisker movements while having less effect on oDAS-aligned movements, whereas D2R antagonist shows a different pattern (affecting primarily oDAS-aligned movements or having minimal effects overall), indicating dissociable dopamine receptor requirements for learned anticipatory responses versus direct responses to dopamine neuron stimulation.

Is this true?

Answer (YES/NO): NO